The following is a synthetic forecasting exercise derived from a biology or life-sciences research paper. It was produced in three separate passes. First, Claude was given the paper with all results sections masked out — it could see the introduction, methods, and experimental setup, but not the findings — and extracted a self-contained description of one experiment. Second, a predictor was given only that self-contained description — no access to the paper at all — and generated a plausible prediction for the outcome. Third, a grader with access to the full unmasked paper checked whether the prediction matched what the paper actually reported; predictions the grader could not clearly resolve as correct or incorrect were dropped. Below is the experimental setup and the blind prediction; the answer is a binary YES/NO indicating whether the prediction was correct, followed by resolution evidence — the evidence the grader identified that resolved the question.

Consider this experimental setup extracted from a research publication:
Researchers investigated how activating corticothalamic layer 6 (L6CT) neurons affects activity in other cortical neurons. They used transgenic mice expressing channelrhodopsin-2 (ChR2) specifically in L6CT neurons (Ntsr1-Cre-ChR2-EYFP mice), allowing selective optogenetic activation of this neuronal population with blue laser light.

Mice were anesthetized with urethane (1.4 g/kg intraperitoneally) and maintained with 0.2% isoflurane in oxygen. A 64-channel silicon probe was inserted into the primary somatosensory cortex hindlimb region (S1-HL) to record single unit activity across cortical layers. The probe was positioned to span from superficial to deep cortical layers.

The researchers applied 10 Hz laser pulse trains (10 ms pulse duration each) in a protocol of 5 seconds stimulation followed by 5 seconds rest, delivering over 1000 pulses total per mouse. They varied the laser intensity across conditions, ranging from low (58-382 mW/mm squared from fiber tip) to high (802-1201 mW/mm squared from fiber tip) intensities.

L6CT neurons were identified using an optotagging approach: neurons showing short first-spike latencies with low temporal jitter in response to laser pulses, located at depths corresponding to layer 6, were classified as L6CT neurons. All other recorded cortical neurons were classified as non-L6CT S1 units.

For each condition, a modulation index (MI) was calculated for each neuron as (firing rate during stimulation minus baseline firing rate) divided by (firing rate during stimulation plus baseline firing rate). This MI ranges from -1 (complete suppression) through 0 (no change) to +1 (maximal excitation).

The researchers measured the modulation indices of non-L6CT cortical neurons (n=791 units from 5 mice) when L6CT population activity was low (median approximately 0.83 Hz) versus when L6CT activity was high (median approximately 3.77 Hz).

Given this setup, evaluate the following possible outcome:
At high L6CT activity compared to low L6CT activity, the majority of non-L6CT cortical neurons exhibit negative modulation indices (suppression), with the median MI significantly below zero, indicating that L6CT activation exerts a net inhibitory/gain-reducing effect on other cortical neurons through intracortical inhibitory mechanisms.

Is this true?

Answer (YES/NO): NO